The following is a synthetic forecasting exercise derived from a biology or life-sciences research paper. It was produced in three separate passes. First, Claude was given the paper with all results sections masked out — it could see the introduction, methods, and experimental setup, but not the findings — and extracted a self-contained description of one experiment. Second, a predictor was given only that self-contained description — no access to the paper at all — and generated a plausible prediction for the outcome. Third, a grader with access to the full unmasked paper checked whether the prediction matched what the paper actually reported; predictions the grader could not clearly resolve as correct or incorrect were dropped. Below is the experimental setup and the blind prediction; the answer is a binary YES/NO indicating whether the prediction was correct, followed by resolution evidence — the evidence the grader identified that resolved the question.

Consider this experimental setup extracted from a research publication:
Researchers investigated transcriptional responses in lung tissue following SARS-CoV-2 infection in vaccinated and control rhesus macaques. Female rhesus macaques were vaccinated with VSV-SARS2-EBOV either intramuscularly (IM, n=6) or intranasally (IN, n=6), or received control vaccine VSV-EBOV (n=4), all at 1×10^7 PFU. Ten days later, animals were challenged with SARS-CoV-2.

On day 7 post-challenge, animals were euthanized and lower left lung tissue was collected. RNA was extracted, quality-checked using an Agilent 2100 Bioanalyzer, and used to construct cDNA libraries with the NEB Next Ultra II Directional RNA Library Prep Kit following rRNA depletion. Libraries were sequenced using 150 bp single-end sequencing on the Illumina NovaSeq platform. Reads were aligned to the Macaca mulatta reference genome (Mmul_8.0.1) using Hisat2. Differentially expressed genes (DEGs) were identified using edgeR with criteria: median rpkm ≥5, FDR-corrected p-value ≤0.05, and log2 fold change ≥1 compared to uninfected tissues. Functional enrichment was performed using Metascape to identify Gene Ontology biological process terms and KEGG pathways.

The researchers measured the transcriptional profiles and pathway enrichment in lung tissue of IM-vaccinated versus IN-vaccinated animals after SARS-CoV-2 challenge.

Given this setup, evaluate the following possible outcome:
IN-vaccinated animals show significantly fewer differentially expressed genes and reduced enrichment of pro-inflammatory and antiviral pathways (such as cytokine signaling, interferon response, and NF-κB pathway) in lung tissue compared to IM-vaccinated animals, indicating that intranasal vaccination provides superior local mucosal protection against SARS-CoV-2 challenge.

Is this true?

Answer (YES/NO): NO